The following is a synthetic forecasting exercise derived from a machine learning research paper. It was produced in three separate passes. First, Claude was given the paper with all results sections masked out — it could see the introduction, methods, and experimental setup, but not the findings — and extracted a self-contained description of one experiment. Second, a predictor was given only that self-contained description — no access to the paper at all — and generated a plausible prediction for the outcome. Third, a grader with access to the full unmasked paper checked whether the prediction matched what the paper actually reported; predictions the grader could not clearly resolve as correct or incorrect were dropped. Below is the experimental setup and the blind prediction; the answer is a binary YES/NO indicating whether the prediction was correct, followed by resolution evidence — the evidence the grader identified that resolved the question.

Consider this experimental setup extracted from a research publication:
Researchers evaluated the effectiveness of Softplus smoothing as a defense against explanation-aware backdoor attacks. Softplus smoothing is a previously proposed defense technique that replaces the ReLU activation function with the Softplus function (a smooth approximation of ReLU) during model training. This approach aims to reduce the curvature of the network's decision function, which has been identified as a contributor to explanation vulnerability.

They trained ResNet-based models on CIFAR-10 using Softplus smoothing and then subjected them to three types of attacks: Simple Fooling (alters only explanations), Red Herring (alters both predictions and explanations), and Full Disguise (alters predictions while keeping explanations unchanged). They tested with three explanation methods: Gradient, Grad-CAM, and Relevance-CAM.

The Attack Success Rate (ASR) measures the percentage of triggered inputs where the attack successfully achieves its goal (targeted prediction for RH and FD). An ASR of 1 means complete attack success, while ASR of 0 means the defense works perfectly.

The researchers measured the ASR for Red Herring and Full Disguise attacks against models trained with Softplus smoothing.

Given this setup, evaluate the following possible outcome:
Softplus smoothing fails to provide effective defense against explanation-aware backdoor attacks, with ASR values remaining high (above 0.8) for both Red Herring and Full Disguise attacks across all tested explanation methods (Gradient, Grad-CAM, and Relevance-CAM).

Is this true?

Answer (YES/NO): YES